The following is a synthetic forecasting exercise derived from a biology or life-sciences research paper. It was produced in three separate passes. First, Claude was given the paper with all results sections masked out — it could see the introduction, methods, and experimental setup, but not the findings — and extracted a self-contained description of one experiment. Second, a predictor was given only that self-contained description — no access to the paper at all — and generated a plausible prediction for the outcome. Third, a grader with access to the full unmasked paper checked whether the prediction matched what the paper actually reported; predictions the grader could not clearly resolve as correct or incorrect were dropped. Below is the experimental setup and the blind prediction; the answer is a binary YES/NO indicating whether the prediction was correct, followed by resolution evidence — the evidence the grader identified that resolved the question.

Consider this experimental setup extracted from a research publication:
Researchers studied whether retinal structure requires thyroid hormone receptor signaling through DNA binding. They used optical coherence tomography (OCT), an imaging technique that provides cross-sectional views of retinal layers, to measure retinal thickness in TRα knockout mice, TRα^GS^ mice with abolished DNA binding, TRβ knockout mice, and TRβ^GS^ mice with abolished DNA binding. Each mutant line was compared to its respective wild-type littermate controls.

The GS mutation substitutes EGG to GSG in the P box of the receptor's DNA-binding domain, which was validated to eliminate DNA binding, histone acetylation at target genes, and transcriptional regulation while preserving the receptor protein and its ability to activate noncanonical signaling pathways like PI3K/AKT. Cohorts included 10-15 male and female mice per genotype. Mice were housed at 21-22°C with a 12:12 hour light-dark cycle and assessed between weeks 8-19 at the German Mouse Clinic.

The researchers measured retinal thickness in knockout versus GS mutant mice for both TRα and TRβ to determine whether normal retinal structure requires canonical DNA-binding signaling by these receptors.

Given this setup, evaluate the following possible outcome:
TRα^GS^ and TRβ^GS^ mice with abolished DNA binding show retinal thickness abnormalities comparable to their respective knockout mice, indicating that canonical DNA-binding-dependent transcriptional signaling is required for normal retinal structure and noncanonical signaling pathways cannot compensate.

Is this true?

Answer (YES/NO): YES